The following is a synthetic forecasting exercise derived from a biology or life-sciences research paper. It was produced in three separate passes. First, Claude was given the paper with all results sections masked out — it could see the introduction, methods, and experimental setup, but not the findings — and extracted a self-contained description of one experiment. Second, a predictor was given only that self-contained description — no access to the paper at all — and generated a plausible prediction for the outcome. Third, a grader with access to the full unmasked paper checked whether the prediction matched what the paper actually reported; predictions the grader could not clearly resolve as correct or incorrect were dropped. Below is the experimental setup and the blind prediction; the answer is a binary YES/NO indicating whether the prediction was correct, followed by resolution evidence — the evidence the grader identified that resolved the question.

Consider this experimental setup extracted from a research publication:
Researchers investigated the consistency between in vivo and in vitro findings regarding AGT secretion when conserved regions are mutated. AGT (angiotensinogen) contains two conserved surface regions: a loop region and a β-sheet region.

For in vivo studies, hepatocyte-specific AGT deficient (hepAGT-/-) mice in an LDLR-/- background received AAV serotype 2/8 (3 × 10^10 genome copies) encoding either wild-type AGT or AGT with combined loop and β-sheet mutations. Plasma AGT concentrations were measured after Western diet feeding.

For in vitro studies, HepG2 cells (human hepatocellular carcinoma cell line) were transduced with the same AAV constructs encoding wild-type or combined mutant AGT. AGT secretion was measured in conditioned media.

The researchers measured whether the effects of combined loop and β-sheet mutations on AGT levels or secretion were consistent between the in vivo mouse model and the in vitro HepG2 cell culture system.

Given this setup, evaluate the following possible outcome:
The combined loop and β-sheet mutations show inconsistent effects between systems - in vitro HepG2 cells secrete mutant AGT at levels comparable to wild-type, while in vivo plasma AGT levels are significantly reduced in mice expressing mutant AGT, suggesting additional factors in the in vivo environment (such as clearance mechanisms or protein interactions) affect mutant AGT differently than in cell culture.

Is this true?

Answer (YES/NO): NO